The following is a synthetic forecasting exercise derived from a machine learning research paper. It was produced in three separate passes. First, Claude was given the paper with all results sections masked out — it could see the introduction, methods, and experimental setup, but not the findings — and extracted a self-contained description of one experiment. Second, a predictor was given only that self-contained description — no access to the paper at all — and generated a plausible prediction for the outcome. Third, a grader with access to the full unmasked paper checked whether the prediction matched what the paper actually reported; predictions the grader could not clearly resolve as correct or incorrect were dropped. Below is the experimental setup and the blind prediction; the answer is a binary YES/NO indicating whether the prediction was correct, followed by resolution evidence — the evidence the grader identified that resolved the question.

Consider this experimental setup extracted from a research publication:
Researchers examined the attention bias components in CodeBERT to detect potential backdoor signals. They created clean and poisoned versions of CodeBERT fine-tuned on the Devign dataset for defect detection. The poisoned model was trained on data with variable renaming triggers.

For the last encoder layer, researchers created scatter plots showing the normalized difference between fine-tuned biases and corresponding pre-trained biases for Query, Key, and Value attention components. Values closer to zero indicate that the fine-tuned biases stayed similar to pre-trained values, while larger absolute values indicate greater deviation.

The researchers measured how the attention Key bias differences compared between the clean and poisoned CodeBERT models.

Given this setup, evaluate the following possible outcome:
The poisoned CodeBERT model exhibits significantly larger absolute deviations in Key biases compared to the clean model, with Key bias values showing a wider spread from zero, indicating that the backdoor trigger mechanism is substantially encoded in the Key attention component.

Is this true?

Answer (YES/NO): NO